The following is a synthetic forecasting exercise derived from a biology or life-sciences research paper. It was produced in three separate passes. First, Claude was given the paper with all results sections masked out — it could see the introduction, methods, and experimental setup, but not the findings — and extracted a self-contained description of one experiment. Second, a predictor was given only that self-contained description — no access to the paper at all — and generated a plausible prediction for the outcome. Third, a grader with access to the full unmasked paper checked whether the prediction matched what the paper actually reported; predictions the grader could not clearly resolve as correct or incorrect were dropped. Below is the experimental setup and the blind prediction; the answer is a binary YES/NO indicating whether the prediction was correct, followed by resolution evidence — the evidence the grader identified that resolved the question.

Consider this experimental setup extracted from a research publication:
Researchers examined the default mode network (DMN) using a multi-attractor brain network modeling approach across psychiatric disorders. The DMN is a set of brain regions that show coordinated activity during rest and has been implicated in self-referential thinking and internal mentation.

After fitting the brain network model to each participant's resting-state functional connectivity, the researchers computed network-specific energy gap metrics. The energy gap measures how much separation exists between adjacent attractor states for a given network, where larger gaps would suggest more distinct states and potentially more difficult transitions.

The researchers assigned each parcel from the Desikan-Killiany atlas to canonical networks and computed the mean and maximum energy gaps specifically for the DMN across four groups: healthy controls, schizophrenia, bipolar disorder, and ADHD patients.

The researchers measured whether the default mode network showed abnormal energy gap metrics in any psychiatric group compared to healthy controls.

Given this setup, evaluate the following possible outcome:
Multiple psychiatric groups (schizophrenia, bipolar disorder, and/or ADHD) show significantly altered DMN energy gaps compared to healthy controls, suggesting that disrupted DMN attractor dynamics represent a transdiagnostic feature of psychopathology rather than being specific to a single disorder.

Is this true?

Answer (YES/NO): NO